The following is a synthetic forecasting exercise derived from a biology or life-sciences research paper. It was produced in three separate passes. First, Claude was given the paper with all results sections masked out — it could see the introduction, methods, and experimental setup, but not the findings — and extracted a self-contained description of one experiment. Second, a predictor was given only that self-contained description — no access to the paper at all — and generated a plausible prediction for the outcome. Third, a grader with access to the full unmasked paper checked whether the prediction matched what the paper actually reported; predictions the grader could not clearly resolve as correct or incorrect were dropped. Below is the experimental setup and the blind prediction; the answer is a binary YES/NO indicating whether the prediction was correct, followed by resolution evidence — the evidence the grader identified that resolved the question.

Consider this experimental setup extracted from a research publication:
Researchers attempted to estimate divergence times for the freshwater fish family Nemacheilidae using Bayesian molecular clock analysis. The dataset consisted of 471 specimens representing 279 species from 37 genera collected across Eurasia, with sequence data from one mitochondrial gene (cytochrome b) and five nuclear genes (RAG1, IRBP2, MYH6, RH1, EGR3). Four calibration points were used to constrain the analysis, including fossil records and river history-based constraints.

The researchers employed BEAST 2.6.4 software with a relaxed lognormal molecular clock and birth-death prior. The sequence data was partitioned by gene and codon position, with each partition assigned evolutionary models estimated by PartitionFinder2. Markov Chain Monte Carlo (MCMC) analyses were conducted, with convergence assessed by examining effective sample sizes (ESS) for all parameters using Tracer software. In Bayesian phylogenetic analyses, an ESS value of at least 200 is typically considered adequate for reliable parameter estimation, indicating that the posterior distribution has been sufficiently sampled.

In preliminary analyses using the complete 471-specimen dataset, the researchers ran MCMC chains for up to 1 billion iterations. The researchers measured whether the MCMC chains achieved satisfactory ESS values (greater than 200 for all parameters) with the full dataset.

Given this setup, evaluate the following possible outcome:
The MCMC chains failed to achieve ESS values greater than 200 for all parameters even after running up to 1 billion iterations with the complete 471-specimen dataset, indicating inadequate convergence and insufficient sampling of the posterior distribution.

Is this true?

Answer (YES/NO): YES